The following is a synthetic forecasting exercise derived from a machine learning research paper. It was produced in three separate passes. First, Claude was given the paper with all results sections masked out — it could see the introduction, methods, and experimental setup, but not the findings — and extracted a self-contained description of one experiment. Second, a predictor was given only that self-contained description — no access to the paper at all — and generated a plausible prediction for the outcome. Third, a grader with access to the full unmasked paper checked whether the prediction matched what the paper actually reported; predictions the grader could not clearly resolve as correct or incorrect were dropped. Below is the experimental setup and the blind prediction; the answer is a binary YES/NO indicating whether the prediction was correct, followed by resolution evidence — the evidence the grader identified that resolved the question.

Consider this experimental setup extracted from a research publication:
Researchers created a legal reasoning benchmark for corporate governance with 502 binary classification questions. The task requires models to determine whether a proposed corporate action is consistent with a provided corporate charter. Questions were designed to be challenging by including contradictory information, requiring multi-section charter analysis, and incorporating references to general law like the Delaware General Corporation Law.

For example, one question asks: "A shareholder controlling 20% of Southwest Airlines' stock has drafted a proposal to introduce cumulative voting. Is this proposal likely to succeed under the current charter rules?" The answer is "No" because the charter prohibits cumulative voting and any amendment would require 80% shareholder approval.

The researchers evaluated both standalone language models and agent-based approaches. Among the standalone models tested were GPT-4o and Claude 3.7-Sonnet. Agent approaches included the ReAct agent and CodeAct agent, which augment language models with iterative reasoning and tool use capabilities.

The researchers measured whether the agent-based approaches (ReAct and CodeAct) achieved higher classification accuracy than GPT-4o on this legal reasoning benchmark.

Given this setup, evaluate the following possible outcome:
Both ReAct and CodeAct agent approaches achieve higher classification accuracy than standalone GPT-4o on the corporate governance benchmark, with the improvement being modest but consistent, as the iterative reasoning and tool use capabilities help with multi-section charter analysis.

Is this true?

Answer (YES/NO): YES